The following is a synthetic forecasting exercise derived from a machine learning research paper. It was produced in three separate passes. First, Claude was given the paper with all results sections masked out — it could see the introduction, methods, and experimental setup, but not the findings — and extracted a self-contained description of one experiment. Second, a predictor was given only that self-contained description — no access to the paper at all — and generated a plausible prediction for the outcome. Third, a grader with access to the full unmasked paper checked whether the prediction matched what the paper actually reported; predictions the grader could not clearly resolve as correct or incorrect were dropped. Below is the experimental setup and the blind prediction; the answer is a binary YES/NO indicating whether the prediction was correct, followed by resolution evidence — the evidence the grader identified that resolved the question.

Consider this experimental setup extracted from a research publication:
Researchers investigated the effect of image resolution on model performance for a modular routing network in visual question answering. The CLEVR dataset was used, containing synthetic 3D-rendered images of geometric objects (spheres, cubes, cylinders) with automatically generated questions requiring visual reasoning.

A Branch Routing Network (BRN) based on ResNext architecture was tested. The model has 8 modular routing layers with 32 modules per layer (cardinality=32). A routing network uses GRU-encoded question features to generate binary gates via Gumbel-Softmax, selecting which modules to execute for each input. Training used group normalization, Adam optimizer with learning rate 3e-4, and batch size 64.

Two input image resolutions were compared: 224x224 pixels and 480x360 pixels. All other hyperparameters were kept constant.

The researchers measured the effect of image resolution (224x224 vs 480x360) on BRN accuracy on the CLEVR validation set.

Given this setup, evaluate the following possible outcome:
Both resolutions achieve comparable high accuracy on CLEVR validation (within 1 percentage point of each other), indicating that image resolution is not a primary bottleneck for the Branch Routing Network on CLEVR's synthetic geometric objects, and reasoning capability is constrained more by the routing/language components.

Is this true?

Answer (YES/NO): YES